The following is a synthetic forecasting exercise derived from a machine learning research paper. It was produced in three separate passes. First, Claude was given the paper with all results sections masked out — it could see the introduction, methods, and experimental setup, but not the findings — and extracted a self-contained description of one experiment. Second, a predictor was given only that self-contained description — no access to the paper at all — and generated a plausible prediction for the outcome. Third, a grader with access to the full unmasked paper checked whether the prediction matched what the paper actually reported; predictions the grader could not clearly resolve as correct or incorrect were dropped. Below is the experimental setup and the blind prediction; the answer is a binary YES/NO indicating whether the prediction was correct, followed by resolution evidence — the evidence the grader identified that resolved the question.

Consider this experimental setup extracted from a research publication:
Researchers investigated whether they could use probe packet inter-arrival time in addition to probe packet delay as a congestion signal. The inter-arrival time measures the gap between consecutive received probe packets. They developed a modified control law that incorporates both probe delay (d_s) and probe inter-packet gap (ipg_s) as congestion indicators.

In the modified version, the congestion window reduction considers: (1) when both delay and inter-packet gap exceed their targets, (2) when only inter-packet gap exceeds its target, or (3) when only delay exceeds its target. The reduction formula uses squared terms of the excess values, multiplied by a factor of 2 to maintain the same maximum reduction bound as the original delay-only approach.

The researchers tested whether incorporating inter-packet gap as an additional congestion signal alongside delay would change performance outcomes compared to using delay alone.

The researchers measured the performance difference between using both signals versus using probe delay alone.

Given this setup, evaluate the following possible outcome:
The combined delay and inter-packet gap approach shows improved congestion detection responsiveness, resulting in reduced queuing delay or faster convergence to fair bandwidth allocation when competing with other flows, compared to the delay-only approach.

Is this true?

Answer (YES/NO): NO